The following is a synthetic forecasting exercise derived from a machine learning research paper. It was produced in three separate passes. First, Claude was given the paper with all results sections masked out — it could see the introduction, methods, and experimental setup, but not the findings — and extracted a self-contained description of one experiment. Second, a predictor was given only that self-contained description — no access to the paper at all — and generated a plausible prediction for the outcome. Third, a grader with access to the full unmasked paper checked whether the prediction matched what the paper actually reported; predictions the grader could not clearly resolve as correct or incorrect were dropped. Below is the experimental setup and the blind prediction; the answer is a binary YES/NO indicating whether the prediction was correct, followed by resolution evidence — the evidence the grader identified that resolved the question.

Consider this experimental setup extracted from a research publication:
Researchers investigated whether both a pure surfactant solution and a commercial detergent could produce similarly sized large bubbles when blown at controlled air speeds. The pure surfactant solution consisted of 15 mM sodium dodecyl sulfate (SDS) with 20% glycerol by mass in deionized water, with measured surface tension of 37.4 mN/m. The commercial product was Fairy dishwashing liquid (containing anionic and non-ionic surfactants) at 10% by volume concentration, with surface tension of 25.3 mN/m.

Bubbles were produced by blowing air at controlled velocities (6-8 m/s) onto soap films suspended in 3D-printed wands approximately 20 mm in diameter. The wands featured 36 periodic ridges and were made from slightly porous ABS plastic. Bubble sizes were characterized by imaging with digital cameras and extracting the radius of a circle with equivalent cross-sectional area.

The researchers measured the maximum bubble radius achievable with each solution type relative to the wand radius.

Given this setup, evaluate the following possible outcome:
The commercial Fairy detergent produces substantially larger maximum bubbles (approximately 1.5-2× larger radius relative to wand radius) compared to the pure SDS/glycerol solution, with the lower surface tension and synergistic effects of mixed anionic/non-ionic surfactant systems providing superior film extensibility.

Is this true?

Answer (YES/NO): NO